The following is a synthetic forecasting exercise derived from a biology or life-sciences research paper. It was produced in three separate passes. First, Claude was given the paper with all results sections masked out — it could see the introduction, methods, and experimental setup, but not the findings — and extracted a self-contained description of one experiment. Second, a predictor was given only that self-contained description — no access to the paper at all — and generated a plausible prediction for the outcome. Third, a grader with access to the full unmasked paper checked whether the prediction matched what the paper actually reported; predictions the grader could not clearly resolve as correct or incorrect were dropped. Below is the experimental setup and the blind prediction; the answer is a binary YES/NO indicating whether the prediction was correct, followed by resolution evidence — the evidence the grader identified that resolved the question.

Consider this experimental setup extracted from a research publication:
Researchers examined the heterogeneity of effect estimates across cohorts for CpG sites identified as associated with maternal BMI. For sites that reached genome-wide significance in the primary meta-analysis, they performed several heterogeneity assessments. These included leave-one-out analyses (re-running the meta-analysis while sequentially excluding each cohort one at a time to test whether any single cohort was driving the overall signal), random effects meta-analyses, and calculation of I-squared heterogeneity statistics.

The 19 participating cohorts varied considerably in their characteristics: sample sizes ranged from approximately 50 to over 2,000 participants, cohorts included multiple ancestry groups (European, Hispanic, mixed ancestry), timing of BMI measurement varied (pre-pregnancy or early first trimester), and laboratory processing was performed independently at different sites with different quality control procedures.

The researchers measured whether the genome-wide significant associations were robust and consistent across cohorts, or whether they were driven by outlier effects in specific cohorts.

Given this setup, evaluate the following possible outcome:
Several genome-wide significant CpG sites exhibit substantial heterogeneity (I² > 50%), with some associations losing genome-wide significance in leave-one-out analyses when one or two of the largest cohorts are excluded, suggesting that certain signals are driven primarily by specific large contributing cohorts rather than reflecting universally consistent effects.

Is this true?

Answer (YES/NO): NO